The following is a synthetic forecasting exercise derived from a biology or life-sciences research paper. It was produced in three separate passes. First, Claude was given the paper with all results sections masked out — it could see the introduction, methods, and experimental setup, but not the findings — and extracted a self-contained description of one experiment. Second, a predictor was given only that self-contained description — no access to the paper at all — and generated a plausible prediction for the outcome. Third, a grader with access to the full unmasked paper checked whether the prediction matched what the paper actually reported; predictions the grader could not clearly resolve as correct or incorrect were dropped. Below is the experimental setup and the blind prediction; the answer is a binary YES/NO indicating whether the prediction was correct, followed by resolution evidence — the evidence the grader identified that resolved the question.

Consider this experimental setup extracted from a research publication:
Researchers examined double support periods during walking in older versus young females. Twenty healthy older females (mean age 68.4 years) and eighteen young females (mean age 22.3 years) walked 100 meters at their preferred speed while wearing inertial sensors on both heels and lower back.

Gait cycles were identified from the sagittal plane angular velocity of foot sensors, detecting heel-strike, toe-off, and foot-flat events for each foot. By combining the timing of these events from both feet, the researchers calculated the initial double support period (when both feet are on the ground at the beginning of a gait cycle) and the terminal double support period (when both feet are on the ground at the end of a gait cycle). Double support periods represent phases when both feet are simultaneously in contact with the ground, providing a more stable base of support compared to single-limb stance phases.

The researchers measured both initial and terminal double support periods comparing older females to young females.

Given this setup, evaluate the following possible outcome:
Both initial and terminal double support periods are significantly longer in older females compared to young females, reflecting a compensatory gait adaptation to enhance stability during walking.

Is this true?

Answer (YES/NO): NO